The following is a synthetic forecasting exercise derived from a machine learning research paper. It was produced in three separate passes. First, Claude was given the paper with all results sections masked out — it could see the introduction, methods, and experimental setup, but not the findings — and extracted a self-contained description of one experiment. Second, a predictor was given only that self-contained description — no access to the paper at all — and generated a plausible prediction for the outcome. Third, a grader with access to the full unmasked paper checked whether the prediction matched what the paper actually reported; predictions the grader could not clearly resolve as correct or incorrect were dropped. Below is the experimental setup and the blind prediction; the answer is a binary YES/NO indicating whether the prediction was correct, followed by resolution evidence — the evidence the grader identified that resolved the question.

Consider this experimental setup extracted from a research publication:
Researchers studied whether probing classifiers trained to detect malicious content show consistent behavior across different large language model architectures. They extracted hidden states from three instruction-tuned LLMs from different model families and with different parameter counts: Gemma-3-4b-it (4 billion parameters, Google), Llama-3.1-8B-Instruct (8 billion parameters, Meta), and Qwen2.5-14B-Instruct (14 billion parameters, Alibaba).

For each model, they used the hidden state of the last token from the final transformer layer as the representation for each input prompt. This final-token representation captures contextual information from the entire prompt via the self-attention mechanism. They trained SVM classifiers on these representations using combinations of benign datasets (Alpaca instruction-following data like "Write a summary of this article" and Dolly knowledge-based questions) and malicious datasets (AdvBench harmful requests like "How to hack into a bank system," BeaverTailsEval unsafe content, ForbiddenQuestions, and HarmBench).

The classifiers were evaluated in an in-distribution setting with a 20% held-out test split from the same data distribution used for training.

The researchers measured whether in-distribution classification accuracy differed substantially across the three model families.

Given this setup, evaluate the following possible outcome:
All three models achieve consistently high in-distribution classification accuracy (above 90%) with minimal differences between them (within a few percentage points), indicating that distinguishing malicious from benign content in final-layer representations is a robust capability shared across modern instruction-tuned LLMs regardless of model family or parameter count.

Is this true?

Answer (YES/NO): YES